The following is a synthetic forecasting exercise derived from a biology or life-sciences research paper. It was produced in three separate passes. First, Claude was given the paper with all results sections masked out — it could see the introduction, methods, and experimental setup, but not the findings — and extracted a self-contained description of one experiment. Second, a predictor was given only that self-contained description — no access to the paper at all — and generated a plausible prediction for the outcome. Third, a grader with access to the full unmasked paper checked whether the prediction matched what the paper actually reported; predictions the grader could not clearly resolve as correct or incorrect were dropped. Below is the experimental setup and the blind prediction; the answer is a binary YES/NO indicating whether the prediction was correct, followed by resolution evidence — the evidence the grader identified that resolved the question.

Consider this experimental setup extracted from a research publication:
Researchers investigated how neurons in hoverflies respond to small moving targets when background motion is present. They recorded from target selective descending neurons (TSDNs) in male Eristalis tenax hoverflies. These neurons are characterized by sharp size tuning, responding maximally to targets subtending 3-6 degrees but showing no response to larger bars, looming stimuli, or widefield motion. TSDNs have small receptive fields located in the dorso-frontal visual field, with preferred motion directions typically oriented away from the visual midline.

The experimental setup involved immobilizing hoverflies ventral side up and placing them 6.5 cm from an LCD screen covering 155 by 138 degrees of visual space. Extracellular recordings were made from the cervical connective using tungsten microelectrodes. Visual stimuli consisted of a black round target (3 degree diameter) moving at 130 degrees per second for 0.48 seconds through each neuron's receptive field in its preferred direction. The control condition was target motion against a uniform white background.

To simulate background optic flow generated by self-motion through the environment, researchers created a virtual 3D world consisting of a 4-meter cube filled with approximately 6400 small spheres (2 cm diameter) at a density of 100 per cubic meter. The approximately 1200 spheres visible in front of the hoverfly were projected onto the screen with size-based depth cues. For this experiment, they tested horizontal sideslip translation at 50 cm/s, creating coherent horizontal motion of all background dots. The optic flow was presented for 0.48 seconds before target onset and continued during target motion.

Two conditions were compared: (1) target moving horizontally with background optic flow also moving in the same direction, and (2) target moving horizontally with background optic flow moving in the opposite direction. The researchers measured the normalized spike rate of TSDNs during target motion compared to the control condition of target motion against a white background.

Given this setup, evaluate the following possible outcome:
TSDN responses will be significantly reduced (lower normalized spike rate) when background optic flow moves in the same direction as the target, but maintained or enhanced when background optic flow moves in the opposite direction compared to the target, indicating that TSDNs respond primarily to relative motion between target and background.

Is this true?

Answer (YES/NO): YES